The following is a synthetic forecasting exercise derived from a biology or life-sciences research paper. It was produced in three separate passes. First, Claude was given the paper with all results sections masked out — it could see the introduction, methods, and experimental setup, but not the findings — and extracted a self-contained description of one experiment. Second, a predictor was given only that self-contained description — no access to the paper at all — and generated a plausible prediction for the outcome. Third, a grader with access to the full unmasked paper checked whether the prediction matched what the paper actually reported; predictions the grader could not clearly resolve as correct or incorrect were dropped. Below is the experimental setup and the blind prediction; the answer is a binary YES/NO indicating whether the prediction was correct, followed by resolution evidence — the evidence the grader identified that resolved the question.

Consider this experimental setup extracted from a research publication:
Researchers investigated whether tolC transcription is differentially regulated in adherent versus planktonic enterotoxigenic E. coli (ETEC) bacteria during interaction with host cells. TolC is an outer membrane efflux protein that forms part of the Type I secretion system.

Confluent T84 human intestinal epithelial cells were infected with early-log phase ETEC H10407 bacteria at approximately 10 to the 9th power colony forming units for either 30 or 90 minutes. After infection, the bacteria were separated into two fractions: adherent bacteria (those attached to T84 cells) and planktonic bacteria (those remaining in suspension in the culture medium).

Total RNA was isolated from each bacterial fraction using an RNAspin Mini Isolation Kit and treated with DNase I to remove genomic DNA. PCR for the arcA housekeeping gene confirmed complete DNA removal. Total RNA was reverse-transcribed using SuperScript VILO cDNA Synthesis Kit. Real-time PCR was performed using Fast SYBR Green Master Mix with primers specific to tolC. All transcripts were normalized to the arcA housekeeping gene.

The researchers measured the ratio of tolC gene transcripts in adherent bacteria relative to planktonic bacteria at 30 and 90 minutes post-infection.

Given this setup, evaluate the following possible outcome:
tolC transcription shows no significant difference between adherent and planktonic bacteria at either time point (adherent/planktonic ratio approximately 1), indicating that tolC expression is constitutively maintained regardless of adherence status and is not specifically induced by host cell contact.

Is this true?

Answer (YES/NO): NO